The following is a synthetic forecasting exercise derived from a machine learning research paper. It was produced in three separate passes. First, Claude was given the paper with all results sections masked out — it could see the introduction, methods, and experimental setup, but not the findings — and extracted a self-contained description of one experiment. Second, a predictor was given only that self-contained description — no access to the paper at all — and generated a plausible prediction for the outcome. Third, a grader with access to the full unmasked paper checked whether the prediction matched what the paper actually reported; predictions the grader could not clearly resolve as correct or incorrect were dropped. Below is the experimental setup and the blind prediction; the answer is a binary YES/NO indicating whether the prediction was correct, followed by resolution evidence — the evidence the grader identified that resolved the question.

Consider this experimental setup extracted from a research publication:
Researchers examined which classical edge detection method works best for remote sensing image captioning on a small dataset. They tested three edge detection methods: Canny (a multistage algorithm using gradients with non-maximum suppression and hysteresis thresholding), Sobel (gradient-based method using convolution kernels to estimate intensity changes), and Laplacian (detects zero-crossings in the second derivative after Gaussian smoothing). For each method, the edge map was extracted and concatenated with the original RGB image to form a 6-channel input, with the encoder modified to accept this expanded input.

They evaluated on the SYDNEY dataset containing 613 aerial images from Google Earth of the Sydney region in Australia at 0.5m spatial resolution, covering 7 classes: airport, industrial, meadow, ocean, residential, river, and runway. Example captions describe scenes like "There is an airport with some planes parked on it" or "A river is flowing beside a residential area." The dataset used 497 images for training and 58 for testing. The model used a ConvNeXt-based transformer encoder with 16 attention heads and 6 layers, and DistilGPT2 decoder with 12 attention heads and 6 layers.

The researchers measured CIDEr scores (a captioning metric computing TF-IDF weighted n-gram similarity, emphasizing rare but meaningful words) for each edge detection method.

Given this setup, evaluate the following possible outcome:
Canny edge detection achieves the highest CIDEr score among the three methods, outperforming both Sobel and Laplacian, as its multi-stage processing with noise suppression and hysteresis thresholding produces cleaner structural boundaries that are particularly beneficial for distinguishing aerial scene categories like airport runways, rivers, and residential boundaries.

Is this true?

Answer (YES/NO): YES